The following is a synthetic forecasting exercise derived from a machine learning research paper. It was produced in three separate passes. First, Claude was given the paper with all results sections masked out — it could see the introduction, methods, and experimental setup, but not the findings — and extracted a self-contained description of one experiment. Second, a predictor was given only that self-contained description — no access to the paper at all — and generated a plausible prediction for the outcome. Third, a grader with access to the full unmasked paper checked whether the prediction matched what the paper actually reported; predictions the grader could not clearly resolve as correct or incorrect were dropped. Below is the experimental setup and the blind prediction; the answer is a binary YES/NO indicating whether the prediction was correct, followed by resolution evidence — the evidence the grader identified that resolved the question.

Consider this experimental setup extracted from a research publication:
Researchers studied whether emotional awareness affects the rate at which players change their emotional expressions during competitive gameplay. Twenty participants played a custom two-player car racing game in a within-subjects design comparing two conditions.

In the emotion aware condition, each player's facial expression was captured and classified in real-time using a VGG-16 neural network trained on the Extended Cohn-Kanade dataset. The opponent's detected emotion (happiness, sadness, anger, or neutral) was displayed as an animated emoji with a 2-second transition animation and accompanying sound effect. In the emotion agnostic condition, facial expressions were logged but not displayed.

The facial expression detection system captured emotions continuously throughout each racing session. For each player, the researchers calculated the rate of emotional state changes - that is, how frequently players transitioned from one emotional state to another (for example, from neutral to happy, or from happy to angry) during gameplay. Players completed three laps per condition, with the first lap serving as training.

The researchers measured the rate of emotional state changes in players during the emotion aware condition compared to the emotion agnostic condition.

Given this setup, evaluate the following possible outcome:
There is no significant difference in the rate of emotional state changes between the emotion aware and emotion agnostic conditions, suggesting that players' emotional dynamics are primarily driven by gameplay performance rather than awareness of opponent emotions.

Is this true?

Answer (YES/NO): NO